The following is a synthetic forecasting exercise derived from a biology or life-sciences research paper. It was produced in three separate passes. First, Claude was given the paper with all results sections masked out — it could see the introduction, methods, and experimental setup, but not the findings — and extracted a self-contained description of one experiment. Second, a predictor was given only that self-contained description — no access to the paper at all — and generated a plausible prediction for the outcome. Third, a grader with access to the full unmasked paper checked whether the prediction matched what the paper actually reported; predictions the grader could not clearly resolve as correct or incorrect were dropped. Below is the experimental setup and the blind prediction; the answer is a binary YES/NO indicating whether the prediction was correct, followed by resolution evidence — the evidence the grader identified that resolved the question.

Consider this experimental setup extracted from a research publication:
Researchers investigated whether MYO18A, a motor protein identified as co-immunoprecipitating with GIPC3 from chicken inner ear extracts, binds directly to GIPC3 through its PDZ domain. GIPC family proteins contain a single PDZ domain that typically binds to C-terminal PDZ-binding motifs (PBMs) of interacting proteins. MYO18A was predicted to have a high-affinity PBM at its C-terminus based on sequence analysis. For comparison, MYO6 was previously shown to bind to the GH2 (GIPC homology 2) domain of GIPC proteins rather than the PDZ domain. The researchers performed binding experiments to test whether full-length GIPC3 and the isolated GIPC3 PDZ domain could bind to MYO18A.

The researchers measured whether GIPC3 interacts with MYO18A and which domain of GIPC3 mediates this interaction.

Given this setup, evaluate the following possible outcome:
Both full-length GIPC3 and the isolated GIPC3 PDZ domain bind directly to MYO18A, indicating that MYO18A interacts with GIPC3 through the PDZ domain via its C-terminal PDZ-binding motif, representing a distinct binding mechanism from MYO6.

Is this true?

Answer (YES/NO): YES